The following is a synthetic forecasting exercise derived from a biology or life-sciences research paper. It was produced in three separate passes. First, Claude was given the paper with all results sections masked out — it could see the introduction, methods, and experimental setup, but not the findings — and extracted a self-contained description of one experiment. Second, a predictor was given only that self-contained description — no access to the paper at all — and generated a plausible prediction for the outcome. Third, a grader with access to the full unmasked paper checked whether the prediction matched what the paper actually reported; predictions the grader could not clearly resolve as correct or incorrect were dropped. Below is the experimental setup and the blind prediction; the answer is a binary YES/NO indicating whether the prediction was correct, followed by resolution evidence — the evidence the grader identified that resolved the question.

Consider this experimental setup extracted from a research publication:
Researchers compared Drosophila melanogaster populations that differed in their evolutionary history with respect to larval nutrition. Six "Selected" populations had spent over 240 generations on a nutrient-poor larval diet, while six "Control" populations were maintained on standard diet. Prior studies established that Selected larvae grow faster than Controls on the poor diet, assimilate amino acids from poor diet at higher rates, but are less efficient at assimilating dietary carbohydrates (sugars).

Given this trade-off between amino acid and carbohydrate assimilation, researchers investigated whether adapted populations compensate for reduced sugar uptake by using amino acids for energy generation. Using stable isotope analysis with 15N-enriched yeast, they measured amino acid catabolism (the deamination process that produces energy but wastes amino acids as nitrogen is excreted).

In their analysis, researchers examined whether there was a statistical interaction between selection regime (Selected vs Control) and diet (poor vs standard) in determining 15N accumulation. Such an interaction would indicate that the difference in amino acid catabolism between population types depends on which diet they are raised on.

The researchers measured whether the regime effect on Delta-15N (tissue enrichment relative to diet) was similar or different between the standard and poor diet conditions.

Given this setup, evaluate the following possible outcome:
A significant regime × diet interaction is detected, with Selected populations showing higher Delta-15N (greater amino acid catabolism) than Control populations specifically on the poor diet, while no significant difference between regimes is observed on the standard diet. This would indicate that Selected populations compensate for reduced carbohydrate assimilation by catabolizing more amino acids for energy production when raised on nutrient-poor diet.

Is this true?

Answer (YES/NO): NO